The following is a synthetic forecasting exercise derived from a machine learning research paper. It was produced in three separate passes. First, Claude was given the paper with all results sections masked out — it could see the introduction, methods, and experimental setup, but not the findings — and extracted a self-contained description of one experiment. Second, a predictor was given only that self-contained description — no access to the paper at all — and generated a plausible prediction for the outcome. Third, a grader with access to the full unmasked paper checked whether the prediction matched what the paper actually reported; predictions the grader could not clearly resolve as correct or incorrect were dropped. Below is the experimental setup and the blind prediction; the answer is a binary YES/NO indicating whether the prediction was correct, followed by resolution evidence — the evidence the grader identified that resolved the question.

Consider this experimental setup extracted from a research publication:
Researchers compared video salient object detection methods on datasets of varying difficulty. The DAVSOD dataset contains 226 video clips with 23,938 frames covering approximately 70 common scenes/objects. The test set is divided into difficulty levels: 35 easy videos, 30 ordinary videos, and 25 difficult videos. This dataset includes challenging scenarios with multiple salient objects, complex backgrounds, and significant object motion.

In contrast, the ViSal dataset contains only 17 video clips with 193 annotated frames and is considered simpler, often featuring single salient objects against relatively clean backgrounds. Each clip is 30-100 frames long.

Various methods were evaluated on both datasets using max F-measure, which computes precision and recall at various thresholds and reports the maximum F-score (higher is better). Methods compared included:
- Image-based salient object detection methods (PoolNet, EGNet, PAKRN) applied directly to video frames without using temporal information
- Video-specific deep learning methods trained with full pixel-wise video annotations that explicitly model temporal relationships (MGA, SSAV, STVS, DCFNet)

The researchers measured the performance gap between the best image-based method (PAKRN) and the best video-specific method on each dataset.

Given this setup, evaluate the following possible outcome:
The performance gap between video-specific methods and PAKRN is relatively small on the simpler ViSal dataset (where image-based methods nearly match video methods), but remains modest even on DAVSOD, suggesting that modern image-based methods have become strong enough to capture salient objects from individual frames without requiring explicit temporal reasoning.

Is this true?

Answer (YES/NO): NO